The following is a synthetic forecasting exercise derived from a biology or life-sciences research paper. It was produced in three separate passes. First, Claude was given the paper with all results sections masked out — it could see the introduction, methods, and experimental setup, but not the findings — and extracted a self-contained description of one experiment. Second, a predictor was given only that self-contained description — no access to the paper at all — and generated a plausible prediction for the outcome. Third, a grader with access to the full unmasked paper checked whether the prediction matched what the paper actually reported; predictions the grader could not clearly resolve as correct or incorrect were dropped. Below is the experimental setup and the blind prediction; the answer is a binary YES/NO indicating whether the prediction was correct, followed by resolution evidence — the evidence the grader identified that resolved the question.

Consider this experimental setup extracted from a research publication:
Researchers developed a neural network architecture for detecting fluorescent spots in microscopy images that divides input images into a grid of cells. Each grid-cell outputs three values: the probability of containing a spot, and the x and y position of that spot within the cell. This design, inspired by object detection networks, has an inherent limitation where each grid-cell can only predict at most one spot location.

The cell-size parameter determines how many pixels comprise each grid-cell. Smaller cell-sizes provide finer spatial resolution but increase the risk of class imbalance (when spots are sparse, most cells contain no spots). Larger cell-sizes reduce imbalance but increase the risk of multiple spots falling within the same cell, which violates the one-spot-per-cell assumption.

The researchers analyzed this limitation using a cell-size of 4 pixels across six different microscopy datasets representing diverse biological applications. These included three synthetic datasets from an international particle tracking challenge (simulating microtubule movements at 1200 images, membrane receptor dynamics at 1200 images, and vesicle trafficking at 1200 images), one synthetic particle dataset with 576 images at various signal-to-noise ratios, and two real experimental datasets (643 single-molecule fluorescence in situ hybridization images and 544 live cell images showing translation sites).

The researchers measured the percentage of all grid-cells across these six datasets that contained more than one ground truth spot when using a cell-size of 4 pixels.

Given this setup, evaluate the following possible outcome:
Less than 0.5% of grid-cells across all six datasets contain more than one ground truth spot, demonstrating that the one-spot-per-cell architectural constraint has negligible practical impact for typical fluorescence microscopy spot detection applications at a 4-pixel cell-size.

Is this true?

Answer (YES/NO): YES